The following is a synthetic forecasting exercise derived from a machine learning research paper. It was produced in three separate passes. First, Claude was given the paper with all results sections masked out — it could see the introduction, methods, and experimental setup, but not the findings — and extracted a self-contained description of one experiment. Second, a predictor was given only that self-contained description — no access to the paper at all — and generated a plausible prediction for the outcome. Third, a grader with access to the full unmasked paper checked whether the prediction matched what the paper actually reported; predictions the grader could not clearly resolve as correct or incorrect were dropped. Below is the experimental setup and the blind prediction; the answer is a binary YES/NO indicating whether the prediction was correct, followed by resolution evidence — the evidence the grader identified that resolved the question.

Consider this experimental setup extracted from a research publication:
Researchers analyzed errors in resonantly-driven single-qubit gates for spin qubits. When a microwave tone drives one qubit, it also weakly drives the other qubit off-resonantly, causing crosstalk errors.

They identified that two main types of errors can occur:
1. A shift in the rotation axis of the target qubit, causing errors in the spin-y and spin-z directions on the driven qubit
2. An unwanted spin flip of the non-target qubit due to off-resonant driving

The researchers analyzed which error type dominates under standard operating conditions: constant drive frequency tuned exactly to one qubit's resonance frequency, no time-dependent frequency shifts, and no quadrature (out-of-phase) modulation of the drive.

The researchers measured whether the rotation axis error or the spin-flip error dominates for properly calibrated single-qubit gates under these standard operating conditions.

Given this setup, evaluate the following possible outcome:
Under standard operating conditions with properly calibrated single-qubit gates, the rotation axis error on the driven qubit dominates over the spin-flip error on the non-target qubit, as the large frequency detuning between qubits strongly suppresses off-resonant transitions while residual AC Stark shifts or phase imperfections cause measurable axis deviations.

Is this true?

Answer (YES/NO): NO